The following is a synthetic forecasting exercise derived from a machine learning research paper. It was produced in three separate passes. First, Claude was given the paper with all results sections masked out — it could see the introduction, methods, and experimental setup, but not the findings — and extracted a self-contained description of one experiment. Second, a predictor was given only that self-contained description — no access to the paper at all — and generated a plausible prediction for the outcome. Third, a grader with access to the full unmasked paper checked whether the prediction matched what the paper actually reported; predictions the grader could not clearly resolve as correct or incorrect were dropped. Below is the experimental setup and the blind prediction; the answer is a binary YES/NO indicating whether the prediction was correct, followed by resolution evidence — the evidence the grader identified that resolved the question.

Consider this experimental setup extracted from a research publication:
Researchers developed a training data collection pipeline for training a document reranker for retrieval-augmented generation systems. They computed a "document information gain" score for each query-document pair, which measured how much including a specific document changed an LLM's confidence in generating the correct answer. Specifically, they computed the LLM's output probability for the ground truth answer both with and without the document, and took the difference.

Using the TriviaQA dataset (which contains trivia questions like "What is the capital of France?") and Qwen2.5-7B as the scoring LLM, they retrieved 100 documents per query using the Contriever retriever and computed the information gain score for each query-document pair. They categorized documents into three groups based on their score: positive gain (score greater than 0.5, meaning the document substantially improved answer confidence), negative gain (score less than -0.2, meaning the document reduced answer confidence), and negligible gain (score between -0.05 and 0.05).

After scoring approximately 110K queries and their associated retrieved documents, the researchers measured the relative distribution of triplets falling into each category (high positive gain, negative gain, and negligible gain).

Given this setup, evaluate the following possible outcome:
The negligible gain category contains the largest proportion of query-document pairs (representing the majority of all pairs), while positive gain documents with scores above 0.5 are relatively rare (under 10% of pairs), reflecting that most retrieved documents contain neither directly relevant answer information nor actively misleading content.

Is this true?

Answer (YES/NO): YES